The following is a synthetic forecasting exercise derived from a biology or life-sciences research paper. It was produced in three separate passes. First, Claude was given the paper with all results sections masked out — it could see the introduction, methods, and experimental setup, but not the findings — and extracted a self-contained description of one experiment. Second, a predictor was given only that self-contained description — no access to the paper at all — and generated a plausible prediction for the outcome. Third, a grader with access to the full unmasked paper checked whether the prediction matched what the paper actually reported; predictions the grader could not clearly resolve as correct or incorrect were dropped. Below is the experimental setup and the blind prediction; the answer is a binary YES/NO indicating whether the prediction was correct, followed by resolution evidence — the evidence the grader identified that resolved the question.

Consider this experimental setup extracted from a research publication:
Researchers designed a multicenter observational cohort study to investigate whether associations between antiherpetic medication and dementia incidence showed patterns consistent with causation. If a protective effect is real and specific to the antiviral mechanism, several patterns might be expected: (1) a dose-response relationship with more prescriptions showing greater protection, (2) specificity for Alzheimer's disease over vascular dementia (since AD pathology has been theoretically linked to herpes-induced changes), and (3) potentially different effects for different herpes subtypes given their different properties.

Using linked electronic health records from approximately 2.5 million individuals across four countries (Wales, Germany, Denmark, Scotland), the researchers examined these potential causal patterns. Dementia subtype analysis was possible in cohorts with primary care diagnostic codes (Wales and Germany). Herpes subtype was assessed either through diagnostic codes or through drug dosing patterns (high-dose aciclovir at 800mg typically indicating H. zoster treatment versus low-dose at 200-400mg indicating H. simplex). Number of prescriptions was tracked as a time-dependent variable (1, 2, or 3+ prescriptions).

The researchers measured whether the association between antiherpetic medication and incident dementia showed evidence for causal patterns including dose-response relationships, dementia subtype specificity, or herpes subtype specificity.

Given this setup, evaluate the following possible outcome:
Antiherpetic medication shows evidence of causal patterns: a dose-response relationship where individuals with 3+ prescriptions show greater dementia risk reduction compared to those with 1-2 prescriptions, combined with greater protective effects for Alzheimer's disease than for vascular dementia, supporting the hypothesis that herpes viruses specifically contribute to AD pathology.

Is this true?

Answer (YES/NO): NO